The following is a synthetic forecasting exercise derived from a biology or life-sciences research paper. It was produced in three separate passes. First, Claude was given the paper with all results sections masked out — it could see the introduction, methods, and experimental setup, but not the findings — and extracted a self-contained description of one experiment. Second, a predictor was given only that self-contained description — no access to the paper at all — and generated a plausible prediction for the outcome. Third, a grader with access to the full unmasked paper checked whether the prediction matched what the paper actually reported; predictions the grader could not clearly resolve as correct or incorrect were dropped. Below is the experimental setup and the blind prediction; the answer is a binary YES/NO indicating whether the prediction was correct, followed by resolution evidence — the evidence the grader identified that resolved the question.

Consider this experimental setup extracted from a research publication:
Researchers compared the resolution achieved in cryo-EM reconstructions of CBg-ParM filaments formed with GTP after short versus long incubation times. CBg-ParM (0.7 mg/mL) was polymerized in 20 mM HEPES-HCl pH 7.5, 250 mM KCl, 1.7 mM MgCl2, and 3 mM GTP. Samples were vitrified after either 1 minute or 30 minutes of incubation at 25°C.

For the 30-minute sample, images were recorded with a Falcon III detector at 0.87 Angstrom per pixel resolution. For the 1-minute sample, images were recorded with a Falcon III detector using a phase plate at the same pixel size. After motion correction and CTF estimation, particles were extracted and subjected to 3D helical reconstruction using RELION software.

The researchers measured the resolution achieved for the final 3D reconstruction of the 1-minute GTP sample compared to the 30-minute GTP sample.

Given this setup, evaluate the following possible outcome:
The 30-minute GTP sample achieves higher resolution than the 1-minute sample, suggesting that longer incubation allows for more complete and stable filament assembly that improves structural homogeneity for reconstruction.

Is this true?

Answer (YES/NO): YES